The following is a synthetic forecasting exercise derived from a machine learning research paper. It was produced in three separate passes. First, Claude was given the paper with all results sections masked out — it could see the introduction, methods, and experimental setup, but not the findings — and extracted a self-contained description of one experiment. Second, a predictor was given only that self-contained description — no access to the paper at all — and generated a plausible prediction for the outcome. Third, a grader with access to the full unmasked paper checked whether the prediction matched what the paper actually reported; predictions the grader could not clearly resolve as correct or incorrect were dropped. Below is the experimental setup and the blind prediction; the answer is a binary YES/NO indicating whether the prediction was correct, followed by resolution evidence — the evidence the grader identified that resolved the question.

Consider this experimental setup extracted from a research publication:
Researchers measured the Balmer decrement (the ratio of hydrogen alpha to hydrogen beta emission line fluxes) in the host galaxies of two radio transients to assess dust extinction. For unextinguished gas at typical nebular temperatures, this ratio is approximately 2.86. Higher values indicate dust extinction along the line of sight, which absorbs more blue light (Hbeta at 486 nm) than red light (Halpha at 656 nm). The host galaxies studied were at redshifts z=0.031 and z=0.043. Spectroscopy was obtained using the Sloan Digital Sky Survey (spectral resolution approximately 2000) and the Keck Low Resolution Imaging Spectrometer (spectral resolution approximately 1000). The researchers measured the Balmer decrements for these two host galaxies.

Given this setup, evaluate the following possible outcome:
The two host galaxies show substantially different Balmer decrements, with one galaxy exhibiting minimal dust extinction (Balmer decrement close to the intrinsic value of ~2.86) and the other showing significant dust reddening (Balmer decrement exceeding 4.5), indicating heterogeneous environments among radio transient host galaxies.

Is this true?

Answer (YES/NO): NO